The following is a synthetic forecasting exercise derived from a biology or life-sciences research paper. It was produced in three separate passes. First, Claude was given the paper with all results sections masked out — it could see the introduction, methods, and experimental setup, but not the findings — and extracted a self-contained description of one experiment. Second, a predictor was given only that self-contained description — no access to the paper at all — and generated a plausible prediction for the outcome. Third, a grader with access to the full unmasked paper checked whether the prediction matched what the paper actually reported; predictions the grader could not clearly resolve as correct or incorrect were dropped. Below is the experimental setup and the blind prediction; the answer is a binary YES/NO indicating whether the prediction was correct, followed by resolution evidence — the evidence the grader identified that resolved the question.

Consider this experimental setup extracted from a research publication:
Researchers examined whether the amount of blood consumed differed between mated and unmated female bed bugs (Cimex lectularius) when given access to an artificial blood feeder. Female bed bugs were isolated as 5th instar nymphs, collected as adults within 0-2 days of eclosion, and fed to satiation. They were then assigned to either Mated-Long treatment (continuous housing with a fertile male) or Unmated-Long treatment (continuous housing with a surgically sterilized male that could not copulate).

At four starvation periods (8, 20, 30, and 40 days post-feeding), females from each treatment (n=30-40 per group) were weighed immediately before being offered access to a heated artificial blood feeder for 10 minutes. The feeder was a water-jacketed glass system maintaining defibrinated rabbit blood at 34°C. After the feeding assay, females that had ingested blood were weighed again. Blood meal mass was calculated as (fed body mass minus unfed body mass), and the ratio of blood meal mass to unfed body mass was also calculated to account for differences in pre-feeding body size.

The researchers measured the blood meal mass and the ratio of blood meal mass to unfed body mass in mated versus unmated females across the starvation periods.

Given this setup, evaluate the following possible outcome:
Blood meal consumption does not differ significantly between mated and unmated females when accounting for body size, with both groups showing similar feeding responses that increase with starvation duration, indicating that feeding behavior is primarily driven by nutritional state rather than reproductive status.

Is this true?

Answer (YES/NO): NO